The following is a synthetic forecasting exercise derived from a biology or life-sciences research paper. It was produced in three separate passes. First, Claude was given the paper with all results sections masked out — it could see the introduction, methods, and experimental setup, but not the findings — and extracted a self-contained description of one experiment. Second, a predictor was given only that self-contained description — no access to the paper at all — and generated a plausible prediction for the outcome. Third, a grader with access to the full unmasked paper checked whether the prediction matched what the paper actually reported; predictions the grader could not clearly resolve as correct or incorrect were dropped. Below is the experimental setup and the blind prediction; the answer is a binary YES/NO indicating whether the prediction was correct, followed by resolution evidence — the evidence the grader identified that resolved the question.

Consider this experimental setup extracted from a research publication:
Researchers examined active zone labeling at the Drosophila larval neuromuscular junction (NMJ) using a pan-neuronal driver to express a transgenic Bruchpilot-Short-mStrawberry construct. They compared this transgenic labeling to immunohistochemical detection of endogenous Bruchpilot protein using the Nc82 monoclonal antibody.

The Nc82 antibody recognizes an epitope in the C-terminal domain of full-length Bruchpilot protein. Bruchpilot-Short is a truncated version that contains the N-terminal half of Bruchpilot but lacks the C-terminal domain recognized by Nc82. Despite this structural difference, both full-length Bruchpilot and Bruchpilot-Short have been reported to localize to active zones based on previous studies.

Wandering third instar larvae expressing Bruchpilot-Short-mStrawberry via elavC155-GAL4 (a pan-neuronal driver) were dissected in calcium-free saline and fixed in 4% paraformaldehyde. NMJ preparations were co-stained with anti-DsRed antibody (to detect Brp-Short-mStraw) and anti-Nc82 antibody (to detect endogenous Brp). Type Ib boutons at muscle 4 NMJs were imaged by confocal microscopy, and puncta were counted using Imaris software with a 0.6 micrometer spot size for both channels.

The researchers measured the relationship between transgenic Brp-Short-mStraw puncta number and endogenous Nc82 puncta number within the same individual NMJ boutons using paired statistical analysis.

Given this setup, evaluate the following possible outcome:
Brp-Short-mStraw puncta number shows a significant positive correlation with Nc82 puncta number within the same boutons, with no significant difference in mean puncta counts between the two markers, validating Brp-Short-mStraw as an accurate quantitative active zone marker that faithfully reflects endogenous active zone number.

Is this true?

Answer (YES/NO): NO